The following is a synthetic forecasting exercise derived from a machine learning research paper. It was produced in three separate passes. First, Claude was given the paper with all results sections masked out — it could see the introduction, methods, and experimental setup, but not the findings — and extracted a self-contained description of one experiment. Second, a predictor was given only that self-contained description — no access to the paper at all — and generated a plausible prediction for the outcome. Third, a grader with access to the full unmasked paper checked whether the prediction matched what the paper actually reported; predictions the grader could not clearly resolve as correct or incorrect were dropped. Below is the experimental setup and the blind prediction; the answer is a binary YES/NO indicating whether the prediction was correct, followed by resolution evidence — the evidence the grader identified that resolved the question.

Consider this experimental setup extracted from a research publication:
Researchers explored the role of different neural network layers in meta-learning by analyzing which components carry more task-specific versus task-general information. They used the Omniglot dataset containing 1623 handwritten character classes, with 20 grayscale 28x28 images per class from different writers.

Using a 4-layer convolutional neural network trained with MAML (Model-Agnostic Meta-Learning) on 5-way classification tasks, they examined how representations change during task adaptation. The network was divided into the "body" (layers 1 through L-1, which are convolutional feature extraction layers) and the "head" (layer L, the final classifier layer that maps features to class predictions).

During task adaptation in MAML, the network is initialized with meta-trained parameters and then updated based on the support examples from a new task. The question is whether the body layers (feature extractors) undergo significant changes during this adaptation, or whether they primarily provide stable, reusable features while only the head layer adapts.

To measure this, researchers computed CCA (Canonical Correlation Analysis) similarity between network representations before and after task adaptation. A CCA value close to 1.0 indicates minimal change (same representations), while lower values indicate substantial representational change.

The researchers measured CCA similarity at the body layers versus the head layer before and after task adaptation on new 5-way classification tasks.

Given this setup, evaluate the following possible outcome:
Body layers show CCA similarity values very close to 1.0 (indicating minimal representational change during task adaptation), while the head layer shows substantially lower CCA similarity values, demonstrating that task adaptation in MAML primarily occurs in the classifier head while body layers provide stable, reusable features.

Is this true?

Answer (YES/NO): YES